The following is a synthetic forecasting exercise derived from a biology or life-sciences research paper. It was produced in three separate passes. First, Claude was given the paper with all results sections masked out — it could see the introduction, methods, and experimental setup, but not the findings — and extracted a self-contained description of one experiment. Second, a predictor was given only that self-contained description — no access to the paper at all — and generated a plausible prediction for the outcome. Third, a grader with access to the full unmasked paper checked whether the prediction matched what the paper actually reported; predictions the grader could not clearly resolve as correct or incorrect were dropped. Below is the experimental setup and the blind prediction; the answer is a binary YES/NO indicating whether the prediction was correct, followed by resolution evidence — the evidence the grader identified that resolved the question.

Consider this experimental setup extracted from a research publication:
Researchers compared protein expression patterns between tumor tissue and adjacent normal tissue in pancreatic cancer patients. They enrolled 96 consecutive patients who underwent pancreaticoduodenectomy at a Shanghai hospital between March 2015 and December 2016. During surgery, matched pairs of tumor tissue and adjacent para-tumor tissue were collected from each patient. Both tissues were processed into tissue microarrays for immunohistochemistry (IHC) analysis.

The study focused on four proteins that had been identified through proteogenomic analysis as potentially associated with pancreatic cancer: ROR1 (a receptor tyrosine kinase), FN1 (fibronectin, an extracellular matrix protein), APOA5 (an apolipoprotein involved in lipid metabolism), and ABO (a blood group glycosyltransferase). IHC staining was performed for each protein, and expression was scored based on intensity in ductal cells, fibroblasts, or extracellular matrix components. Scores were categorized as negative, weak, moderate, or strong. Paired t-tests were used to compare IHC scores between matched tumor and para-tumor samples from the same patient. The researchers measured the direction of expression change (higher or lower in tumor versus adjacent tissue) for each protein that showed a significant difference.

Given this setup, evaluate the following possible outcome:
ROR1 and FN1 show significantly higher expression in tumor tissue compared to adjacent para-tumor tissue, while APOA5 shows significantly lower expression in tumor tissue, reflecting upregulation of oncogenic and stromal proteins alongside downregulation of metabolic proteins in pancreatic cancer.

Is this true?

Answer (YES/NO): YES